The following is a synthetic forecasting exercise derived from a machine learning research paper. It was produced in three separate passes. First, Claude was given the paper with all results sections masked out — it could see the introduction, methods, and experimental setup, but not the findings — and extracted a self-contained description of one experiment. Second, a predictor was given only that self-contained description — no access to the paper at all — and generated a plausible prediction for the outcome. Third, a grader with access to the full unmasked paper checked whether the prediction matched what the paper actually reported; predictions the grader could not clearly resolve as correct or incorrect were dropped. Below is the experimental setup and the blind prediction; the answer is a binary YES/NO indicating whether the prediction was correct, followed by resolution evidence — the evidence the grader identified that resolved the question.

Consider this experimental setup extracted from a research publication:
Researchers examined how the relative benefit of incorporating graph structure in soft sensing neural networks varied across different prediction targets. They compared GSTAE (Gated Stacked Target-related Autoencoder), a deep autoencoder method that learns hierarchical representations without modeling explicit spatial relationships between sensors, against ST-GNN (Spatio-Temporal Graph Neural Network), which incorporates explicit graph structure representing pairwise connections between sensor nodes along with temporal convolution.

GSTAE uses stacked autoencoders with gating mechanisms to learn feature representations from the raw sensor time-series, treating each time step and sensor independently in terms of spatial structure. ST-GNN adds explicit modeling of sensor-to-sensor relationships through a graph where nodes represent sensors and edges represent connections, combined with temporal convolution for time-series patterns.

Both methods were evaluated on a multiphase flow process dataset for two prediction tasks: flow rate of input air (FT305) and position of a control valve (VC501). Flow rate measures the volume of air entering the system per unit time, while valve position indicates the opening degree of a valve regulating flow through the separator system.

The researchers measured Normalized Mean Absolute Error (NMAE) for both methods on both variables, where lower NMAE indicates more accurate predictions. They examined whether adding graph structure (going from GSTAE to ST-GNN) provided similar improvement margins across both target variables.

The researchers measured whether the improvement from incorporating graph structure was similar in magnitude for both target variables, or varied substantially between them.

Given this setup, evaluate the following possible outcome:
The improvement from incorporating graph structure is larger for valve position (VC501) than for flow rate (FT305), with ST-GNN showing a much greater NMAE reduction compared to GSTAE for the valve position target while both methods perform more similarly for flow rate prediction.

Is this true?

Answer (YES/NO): YES